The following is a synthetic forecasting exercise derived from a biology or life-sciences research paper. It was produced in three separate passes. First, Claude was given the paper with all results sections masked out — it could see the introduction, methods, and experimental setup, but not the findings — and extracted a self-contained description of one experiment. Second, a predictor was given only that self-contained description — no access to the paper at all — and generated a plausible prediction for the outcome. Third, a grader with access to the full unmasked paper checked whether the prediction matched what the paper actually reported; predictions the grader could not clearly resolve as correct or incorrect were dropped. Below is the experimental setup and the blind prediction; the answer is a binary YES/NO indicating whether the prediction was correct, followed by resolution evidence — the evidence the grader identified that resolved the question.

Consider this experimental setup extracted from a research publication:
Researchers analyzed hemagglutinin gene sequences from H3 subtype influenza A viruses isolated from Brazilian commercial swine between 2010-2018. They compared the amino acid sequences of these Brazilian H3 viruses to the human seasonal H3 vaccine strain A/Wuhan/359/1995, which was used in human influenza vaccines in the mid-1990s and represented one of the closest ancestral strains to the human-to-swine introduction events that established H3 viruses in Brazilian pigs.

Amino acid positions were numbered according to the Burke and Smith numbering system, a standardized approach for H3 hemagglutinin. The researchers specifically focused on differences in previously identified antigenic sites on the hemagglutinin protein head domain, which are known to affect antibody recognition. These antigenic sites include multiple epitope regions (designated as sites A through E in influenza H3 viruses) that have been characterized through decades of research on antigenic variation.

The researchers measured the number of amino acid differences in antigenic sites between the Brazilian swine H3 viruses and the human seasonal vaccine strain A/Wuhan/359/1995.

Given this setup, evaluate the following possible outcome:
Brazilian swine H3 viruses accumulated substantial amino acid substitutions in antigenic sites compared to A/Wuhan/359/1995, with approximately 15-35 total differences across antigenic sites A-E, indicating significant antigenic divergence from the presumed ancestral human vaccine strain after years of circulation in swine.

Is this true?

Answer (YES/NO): NO